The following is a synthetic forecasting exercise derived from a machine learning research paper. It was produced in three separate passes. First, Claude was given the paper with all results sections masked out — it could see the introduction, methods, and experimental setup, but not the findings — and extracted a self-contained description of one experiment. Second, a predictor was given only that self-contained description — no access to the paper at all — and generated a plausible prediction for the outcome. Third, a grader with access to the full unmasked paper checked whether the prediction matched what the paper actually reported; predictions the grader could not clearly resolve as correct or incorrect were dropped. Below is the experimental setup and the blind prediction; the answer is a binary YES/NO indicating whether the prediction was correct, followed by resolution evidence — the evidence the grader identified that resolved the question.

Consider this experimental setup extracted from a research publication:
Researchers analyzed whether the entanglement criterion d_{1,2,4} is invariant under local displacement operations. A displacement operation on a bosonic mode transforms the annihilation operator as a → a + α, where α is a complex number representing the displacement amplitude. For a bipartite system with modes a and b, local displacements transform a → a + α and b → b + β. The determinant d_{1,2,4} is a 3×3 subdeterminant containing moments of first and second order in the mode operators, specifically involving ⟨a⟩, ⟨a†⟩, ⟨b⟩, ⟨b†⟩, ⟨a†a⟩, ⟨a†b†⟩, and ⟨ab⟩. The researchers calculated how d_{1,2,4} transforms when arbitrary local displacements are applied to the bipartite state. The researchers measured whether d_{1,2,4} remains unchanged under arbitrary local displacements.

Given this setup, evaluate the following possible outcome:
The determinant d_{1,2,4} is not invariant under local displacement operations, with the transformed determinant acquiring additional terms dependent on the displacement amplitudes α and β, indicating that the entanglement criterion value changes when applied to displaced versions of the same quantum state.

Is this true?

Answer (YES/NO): NO